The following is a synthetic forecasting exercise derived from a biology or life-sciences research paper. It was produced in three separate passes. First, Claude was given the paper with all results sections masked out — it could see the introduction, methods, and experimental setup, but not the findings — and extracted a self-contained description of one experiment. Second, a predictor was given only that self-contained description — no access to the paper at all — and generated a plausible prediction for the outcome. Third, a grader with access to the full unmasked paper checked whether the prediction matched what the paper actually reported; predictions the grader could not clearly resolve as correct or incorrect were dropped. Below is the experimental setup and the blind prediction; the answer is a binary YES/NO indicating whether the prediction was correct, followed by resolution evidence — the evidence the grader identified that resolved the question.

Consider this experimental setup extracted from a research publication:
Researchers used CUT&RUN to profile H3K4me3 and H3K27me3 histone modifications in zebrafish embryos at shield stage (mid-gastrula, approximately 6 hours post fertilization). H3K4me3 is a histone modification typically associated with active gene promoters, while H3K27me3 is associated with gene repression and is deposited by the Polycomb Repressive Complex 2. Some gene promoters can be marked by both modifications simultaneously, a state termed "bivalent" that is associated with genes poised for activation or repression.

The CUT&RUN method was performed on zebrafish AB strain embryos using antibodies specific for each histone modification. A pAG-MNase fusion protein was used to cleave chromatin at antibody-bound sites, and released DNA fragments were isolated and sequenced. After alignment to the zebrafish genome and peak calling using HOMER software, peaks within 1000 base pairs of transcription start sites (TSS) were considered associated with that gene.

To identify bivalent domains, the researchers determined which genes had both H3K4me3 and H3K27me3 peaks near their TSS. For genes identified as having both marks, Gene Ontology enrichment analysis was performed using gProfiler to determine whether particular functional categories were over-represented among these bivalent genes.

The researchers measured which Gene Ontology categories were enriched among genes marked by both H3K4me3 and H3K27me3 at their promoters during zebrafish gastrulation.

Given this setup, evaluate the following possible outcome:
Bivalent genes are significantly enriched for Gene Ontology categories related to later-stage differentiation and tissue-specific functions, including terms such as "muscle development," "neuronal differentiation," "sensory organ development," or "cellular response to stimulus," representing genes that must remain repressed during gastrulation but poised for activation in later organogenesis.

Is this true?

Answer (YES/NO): NO